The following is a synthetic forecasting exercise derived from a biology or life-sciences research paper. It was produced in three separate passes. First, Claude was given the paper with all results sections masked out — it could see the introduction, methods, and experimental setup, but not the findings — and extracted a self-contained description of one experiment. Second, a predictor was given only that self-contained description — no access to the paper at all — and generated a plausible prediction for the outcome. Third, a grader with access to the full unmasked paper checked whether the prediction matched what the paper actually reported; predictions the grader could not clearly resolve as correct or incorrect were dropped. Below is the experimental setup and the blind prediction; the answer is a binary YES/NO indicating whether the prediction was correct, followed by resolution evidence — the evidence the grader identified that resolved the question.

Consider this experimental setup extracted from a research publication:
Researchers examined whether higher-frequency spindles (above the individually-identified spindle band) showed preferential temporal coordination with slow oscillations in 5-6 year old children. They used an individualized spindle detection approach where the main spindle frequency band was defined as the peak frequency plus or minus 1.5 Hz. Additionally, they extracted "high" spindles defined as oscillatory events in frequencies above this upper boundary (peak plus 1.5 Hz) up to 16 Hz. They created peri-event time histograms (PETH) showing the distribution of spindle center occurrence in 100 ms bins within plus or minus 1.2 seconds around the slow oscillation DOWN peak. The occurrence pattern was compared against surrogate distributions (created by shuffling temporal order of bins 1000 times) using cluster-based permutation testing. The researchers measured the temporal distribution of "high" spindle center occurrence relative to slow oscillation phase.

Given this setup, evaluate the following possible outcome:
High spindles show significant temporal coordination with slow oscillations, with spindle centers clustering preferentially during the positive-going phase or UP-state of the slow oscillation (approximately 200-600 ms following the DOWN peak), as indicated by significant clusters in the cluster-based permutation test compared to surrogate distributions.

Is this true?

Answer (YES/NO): NO